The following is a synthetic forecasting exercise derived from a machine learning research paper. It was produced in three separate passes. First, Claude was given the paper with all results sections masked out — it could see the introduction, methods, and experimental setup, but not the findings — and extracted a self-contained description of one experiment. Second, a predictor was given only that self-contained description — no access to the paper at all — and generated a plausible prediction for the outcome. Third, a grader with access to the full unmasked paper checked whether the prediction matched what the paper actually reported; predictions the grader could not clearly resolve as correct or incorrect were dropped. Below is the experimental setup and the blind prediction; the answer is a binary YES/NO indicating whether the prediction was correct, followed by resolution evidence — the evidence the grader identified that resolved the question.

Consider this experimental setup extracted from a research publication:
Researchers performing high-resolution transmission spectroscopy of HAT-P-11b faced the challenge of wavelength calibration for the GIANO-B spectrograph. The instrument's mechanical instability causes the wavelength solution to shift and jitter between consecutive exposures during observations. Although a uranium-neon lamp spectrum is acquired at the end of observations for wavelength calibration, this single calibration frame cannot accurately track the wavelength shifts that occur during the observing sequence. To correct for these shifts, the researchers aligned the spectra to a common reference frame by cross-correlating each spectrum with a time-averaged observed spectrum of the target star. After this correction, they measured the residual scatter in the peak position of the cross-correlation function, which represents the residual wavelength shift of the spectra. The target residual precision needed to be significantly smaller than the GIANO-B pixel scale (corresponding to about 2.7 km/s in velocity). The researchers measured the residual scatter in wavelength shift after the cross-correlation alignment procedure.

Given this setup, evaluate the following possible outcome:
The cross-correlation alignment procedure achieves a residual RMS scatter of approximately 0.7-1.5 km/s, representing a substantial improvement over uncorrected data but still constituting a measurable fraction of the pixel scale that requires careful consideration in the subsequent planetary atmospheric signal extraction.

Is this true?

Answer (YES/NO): NO